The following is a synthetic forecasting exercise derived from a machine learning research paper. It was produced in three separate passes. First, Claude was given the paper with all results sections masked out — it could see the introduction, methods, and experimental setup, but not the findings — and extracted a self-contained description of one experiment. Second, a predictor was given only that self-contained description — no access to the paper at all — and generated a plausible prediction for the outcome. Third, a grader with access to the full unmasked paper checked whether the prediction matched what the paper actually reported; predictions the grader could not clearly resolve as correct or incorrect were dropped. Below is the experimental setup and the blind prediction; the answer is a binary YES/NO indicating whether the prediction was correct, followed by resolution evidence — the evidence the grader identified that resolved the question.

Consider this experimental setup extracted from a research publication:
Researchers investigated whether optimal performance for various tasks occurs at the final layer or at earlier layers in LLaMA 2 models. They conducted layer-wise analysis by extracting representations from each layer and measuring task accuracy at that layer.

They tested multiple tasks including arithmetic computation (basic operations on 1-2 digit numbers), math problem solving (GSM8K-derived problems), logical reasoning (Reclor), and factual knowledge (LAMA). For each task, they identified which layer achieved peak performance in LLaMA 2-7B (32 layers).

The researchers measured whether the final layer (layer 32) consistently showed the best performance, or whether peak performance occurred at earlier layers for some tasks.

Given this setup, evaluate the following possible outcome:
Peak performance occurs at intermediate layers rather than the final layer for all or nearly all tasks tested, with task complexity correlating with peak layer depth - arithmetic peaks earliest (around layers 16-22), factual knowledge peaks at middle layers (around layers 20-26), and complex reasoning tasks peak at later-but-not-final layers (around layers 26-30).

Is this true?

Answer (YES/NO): NO